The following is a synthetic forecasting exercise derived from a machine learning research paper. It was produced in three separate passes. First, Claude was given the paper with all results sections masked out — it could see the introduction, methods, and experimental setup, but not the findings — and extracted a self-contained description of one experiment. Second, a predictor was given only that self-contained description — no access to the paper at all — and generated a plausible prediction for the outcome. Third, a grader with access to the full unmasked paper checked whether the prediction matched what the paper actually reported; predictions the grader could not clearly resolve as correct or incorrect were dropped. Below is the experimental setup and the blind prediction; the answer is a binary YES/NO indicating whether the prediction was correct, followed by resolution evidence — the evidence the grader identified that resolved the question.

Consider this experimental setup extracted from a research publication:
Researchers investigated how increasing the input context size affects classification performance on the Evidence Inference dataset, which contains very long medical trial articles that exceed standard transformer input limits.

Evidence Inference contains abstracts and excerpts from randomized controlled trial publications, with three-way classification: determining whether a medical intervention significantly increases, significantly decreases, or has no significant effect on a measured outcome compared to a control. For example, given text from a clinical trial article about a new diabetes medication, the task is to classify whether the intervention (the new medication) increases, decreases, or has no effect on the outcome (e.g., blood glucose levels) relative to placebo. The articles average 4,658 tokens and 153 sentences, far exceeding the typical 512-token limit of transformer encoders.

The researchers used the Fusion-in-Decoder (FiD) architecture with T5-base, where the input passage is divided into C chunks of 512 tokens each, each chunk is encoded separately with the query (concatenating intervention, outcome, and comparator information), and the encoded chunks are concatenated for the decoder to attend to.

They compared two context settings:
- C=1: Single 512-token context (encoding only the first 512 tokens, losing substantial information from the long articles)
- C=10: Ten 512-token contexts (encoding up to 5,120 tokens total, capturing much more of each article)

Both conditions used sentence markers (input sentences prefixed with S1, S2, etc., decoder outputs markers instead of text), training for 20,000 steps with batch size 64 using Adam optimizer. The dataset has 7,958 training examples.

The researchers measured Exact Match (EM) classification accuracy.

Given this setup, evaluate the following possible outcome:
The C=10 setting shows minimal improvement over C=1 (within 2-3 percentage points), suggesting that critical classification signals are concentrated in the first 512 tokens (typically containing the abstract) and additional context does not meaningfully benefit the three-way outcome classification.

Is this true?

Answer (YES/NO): NO